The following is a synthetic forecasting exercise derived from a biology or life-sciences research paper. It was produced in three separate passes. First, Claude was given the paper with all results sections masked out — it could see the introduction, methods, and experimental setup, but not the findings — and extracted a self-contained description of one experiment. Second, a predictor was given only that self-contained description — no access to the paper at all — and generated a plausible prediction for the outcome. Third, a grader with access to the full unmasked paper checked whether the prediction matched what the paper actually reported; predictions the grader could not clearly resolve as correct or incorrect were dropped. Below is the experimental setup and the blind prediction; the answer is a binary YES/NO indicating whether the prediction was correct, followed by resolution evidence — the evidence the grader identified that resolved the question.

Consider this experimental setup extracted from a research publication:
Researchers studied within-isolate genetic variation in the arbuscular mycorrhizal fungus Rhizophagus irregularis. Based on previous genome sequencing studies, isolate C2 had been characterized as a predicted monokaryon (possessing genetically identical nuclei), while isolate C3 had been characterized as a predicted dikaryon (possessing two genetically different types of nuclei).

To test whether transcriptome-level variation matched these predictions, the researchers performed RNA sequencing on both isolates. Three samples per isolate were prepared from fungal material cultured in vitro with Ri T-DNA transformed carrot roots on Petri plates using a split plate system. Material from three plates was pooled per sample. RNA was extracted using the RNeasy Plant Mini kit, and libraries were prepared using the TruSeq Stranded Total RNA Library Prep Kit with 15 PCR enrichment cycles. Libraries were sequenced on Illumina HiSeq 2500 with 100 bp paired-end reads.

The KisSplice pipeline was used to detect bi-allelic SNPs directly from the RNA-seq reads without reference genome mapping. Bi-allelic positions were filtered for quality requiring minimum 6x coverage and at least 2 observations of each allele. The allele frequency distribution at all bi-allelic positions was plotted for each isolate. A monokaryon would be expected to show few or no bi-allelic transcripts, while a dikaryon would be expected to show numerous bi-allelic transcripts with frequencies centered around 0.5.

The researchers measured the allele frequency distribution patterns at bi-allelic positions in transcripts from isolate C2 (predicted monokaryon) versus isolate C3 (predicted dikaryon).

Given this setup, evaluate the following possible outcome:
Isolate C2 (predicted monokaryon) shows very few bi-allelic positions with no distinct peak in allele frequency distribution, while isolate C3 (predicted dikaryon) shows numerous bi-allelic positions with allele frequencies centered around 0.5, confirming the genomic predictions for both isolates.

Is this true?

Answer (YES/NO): YES